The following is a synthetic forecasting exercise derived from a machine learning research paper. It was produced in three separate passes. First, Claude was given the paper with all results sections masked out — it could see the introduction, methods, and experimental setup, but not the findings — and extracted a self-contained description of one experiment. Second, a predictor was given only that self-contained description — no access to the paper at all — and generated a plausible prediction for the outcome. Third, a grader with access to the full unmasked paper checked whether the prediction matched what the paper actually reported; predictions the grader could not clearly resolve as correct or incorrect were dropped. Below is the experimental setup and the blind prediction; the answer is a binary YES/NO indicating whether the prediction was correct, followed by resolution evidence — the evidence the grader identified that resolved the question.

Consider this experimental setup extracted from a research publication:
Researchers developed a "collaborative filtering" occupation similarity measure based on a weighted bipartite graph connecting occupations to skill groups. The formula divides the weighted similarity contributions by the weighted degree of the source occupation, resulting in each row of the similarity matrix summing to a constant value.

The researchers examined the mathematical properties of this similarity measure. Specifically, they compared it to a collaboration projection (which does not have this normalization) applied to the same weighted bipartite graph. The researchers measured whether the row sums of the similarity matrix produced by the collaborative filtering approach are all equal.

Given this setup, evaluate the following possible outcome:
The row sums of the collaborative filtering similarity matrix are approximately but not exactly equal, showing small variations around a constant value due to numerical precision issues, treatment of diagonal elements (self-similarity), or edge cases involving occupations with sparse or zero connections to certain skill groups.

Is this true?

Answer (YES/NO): NO